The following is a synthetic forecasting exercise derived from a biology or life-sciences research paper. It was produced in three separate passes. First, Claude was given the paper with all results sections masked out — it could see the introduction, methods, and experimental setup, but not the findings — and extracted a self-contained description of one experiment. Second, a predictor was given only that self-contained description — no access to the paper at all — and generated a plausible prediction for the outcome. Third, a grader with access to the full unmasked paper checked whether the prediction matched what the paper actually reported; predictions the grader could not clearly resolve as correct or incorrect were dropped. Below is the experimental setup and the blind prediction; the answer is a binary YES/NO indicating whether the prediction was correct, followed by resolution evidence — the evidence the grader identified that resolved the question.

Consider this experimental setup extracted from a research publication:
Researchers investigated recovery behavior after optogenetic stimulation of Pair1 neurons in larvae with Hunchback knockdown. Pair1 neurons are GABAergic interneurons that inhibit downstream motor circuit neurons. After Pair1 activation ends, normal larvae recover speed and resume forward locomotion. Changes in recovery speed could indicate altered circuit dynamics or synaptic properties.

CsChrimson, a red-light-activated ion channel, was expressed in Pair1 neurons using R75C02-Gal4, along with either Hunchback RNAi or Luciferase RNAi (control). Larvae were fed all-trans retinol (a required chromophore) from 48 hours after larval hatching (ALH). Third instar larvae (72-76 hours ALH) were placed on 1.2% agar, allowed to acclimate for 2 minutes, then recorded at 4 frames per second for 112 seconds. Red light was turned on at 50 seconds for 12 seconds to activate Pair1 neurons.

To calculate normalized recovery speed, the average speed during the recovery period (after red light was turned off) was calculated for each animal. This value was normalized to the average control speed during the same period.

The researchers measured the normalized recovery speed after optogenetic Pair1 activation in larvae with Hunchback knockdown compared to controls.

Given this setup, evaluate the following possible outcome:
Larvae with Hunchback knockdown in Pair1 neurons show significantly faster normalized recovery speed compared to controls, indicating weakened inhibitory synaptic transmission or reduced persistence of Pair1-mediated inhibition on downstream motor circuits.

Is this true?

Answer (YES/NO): NO